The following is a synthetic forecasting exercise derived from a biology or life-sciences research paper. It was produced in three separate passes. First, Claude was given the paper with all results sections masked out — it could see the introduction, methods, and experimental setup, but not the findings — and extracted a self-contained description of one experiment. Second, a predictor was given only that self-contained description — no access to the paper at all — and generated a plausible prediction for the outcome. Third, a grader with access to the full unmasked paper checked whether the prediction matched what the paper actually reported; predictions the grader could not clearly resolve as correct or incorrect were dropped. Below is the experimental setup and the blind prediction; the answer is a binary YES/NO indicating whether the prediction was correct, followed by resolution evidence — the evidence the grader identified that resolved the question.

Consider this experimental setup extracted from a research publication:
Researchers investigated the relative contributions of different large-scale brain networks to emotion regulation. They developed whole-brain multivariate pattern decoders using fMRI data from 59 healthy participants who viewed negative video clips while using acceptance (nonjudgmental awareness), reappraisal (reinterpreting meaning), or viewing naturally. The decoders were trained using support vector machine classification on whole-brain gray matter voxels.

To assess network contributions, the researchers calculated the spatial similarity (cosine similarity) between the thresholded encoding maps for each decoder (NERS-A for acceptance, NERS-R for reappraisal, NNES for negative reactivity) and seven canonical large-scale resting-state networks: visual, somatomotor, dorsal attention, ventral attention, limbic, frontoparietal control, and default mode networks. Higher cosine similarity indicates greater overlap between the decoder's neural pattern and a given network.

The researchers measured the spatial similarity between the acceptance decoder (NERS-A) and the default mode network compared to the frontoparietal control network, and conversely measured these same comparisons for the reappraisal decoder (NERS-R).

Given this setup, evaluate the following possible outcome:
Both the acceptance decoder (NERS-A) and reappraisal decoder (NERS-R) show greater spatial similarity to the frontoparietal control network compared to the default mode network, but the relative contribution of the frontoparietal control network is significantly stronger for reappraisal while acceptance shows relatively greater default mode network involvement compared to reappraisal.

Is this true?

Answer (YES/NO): NO